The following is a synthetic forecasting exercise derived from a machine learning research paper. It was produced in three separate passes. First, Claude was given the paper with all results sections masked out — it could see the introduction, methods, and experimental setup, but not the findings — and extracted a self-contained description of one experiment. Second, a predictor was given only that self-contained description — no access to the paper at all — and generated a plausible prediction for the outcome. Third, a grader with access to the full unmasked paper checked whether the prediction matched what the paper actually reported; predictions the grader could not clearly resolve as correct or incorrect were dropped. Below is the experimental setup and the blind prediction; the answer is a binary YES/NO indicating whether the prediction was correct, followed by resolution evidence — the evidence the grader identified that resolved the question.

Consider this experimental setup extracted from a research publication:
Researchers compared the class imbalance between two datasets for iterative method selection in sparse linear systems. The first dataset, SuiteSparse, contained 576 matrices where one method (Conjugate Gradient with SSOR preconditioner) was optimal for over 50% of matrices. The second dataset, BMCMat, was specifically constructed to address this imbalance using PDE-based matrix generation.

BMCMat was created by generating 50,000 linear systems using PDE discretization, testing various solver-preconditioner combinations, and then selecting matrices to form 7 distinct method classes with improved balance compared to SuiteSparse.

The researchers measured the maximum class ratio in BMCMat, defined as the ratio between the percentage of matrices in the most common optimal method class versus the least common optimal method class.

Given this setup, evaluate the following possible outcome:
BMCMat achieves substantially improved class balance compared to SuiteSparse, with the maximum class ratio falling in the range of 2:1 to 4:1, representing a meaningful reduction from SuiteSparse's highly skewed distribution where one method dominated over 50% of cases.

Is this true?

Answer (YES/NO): YES